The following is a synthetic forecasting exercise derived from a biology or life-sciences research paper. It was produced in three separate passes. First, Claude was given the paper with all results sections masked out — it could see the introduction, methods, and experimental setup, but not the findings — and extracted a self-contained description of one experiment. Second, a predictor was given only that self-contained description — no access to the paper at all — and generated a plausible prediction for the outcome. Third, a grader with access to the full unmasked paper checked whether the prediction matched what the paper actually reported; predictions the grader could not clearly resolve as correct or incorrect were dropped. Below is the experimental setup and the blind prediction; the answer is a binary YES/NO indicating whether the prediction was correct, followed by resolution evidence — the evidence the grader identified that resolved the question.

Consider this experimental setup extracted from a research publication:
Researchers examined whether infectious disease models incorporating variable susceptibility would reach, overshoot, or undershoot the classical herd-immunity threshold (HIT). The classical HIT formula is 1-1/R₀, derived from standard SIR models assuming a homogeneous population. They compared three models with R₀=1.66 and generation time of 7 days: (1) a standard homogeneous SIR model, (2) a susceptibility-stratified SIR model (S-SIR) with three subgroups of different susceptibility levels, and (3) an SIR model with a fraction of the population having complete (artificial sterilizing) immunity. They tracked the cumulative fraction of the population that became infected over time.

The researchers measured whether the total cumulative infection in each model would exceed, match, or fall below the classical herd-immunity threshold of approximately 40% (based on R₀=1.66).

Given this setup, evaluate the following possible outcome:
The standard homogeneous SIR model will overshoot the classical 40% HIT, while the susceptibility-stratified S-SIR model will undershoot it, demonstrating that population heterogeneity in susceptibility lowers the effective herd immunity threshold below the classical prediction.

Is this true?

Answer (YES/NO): YES